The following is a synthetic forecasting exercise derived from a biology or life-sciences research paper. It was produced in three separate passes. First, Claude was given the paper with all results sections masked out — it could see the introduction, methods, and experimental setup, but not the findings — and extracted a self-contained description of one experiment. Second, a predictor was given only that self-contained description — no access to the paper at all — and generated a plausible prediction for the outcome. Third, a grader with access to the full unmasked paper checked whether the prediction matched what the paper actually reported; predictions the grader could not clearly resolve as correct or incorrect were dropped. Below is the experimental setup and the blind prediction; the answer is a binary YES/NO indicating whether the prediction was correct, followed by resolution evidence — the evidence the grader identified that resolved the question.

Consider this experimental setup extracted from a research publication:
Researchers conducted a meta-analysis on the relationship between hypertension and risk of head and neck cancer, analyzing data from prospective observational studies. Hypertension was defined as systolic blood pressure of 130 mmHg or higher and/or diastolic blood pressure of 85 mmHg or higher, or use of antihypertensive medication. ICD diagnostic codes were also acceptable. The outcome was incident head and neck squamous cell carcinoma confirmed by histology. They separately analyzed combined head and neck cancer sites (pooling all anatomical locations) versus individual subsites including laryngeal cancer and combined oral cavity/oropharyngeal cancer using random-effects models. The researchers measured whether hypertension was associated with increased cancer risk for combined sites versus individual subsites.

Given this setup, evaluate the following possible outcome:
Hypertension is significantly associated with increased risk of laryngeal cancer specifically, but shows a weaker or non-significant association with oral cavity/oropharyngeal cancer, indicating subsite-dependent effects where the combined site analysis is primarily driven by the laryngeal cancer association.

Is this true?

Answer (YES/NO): NO